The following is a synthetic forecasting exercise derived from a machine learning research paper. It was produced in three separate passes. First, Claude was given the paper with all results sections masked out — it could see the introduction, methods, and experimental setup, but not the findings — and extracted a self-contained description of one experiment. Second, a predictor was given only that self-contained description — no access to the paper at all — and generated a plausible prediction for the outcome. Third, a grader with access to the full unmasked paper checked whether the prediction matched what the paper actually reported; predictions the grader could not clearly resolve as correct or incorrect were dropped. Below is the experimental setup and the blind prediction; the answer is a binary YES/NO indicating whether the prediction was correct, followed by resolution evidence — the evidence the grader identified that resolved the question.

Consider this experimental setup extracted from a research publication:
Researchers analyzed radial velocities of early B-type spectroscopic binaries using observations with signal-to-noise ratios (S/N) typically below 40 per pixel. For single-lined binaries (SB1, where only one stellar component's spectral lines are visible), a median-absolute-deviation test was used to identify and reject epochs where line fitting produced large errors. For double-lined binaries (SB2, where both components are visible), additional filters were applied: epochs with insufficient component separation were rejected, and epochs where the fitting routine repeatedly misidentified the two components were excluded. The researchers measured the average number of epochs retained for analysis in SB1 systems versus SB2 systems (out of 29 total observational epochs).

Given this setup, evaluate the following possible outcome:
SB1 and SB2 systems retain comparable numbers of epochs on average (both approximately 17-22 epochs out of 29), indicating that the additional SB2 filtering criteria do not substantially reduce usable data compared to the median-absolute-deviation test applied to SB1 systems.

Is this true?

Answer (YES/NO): NO